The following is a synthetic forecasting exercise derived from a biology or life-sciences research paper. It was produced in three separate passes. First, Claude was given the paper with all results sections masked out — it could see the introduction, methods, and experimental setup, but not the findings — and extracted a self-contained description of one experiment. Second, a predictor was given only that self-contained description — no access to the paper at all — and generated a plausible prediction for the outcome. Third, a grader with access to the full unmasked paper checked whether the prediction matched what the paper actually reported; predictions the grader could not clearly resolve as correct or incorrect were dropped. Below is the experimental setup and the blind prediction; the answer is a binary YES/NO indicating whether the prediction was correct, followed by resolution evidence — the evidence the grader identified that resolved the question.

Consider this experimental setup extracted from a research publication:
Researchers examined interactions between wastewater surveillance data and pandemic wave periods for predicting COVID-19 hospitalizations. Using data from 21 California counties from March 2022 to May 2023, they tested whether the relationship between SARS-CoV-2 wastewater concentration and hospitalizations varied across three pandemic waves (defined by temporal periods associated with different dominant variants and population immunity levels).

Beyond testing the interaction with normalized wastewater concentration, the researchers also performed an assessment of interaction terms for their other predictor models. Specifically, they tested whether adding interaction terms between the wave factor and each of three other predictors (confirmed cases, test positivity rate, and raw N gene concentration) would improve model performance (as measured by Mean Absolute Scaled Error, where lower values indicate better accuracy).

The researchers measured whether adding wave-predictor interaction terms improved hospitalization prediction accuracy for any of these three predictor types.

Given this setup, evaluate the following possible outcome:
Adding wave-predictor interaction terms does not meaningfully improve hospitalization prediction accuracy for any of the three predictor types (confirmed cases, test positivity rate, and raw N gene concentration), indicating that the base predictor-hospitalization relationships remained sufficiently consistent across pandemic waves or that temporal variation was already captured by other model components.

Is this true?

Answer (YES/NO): YES